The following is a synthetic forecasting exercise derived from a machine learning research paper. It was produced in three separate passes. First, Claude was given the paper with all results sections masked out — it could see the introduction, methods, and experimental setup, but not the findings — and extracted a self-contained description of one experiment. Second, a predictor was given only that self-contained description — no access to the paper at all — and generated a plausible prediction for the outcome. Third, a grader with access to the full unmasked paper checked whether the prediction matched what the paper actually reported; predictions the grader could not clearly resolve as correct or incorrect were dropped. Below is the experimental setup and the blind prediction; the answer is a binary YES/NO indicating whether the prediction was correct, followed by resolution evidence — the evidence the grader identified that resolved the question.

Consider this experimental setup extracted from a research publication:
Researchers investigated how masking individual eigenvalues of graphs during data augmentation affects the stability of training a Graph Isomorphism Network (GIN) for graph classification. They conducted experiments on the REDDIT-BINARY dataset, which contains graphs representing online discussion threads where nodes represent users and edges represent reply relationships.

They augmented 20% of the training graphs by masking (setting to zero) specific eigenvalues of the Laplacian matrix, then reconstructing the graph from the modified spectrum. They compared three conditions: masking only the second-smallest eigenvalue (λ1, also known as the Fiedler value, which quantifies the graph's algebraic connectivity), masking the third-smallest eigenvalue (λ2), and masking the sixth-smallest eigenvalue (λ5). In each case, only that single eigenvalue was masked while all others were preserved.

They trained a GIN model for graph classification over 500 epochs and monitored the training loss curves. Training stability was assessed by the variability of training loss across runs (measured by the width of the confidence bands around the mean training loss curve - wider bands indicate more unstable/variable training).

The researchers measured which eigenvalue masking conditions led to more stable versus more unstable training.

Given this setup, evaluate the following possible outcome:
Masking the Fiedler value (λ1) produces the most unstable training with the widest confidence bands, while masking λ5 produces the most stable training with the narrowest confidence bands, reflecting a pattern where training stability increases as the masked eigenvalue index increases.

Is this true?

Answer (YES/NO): YES